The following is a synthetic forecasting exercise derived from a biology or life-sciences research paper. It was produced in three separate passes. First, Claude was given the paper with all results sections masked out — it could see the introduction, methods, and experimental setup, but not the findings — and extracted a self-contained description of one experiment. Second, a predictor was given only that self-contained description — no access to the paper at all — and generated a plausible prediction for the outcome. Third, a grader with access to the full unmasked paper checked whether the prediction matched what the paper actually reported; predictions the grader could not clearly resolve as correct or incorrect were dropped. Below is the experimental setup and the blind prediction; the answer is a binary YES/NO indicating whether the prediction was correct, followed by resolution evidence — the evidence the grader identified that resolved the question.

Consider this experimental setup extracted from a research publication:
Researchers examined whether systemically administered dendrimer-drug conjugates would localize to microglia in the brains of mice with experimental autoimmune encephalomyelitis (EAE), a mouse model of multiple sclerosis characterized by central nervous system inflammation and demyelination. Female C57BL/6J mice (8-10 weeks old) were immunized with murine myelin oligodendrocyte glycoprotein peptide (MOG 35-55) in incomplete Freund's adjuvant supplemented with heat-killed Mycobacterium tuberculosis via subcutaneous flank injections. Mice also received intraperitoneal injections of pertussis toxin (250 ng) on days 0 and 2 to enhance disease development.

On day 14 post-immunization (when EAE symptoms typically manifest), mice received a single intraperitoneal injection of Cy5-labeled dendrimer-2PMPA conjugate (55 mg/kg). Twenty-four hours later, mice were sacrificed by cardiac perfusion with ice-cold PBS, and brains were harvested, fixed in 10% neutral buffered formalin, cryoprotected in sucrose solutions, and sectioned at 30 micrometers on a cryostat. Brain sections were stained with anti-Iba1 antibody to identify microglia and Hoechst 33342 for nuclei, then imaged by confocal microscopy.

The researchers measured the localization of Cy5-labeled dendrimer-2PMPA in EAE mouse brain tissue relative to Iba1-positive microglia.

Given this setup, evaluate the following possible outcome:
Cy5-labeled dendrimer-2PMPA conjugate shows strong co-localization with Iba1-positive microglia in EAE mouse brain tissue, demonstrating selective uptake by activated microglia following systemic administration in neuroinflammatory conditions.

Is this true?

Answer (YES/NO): YES